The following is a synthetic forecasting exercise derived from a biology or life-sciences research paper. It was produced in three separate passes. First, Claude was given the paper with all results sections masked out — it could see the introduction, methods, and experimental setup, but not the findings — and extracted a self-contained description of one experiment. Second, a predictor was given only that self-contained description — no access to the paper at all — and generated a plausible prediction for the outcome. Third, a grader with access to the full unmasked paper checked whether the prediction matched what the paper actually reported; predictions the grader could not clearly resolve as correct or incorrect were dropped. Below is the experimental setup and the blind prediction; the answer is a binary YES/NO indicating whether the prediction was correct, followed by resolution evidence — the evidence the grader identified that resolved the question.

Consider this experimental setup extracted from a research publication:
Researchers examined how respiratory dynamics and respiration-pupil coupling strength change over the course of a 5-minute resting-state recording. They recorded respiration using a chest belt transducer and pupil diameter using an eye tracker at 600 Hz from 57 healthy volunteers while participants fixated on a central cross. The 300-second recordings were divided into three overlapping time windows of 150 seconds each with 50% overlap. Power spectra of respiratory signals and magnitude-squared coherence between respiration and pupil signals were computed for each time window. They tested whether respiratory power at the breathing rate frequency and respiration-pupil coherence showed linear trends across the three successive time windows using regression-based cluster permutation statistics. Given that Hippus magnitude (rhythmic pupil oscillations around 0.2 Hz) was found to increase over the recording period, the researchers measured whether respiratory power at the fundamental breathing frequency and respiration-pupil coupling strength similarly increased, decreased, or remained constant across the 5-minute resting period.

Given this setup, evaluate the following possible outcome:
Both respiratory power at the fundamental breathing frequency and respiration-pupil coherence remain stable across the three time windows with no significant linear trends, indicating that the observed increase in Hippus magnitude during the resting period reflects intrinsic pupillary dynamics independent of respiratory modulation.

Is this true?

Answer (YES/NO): YES